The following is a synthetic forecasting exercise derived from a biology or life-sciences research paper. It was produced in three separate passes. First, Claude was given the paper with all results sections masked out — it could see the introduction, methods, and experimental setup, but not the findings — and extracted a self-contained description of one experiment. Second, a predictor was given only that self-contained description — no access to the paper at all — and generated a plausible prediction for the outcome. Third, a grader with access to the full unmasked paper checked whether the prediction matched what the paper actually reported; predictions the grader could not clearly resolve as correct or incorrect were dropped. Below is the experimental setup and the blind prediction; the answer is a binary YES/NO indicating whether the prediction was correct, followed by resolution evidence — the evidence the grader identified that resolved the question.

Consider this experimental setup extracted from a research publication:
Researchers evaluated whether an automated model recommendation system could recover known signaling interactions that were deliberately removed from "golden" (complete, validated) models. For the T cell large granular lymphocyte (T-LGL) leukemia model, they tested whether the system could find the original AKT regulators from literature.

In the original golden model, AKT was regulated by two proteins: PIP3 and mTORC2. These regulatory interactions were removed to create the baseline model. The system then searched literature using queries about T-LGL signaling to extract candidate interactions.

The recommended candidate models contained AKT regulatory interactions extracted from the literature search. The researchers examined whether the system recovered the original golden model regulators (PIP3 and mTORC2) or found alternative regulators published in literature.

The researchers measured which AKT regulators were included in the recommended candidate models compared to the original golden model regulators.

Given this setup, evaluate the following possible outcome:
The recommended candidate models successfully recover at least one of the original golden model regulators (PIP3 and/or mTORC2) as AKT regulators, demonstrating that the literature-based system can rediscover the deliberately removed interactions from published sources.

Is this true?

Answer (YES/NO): NO